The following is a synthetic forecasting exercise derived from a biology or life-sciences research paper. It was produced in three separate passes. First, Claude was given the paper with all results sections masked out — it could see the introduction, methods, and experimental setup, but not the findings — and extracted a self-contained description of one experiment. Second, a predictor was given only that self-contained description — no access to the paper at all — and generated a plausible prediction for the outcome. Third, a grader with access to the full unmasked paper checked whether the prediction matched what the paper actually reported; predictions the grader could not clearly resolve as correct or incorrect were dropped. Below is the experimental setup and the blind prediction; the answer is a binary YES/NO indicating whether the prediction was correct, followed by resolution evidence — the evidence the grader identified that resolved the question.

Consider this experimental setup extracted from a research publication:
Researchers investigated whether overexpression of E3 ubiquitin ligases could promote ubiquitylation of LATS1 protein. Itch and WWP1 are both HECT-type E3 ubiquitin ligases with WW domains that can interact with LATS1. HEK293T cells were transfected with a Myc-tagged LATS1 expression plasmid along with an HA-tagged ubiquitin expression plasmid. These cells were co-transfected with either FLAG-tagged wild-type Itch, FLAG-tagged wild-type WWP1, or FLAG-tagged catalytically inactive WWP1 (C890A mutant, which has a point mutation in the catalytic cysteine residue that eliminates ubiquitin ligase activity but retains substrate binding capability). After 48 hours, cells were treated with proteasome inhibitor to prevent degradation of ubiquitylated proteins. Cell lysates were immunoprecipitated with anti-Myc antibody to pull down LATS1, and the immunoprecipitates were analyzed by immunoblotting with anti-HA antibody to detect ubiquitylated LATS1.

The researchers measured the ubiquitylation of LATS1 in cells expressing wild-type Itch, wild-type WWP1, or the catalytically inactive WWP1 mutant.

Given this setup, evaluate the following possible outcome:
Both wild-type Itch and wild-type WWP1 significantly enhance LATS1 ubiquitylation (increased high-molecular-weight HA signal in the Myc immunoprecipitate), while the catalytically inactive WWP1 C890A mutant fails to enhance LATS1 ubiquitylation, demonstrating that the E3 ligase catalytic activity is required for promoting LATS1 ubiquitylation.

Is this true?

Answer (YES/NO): YES